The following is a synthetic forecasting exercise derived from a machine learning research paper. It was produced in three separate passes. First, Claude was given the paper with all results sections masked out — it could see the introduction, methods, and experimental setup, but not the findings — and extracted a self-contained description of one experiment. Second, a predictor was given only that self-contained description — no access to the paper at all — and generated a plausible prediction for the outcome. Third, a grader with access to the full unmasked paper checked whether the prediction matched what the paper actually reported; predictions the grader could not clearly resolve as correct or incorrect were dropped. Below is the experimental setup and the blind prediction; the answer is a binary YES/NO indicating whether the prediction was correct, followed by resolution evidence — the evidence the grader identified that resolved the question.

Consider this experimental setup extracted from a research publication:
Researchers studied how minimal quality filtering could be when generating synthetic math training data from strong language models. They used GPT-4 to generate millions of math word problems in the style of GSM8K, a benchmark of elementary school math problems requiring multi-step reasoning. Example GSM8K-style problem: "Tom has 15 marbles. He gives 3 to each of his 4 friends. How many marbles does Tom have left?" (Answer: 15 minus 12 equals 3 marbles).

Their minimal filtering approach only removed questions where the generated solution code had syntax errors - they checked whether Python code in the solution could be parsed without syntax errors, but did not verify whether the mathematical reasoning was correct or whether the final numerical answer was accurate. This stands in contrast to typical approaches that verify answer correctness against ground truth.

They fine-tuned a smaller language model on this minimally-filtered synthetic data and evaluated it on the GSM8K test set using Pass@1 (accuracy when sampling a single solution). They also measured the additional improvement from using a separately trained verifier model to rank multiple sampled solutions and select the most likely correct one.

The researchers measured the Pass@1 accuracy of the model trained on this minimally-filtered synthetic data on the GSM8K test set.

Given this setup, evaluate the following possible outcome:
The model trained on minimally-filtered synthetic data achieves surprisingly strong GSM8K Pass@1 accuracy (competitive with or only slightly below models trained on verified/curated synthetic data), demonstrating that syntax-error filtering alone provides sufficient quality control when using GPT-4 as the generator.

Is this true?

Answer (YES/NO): YES